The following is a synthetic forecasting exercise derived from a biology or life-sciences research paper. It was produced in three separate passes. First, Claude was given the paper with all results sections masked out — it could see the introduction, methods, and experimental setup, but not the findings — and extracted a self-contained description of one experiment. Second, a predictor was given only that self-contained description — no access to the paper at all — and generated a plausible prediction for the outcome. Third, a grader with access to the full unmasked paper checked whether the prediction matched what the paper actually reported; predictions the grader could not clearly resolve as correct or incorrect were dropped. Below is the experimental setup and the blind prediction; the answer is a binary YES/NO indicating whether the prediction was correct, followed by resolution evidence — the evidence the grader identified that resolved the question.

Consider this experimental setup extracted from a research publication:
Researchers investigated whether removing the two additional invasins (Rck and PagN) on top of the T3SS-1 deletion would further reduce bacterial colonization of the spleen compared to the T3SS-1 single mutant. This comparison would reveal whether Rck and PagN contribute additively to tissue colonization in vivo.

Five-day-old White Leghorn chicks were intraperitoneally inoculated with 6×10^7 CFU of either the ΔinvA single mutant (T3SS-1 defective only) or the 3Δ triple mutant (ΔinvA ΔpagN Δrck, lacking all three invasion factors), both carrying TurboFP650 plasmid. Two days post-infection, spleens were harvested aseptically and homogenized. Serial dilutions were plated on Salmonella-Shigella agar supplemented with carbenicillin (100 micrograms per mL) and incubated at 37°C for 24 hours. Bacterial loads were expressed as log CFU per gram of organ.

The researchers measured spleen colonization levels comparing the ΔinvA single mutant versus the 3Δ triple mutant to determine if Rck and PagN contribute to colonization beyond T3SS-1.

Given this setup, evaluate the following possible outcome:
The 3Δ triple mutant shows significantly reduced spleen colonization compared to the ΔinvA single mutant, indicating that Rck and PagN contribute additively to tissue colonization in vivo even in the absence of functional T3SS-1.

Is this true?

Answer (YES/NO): NO